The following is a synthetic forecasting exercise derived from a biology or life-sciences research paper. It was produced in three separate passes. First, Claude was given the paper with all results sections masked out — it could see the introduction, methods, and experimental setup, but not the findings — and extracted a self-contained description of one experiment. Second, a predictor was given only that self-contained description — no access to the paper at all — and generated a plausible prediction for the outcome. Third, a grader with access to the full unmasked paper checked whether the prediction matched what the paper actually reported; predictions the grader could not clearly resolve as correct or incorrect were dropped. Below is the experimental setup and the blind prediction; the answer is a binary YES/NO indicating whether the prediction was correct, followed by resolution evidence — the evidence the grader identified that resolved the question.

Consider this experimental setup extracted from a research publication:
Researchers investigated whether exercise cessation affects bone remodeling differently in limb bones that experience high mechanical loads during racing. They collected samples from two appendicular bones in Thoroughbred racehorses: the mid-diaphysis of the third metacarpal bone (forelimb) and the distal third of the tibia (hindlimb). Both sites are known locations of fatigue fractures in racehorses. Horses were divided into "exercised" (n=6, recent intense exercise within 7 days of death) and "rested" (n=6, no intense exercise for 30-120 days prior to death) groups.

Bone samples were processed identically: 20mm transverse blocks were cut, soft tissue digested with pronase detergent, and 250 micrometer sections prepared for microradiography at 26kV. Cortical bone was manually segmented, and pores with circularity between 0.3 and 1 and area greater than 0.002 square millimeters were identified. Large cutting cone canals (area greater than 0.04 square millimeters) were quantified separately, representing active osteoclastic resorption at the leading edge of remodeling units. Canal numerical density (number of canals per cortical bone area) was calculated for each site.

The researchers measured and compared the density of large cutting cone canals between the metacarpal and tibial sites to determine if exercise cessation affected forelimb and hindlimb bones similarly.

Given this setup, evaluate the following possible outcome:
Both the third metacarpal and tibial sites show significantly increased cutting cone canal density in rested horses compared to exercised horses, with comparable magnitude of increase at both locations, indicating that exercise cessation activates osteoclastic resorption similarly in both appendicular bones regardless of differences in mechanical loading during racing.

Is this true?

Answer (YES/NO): NO